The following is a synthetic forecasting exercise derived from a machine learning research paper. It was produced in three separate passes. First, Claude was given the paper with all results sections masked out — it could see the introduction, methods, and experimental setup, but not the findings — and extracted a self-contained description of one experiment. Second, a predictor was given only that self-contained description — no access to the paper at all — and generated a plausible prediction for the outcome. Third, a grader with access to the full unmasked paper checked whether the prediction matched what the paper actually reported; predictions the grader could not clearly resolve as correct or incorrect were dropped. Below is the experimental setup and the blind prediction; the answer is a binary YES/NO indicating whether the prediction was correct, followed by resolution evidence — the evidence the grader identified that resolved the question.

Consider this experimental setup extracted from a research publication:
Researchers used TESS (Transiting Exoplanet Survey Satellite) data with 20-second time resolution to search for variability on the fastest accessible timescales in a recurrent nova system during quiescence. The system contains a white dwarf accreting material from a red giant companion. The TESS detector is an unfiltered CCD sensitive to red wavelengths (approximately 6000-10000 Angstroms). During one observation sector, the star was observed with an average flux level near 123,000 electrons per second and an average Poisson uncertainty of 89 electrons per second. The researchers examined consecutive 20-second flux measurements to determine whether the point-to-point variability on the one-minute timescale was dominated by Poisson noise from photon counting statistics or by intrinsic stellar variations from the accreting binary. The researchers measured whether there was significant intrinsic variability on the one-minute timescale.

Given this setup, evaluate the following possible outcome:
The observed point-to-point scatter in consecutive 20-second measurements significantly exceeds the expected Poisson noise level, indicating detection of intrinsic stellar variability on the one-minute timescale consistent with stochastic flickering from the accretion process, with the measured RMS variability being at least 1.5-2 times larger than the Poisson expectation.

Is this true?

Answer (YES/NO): NO